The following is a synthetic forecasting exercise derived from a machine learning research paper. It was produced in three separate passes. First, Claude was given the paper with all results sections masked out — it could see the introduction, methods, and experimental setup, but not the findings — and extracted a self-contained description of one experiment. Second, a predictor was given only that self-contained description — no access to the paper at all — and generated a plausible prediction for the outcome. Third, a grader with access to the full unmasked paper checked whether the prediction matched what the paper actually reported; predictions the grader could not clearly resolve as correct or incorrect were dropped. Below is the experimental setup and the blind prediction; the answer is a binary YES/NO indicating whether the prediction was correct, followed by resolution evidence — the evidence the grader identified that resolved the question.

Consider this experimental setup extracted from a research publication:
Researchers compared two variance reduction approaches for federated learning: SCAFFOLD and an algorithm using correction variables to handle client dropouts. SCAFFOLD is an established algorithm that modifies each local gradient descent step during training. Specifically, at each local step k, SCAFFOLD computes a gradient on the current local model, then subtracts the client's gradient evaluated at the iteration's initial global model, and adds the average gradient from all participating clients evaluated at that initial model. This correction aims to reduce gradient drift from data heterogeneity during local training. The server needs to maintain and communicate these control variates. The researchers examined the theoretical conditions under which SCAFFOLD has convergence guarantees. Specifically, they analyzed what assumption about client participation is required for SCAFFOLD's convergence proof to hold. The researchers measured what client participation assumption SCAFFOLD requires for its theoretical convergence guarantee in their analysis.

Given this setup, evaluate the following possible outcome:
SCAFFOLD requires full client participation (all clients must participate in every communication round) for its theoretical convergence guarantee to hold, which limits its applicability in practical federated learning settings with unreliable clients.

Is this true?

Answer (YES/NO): NO